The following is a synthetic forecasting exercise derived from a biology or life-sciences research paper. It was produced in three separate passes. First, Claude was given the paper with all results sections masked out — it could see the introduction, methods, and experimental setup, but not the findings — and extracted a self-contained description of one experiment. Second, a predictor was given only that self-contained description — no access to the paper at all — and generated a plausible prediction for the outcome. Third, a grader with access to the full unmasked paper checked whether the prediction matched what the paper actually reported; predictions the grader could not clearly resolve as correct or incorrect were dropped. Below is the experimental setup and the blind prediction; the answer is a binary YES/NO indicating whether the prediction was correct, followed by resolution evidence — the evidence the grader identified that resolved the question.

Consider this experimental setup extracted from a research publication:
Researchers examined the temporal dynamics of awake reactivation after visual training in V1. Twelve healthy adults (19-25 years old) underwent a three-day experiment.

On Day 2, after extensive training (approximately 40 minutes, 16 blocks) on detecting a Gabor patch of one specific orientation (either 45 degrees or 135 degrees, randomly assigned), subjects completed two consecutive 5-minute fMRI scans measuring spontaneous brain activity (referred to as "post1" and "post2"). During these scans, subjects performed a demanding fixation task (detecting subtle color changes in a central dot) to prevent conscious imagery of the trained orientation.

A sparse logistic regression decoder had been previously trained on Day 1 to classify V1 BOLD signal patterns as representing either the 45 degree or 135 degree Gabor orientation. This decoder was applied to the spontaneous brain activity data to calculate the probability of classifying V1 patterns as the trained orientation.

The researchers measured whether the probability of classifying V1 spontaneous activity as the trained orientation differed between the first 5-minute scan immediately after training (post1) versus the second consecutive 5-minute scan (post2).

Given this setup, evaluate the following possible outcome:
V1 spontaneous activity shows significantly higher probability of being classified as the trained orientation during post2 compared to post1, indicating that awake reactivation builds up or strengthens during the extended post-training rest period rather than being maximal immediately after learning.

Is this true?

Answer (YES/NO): NO